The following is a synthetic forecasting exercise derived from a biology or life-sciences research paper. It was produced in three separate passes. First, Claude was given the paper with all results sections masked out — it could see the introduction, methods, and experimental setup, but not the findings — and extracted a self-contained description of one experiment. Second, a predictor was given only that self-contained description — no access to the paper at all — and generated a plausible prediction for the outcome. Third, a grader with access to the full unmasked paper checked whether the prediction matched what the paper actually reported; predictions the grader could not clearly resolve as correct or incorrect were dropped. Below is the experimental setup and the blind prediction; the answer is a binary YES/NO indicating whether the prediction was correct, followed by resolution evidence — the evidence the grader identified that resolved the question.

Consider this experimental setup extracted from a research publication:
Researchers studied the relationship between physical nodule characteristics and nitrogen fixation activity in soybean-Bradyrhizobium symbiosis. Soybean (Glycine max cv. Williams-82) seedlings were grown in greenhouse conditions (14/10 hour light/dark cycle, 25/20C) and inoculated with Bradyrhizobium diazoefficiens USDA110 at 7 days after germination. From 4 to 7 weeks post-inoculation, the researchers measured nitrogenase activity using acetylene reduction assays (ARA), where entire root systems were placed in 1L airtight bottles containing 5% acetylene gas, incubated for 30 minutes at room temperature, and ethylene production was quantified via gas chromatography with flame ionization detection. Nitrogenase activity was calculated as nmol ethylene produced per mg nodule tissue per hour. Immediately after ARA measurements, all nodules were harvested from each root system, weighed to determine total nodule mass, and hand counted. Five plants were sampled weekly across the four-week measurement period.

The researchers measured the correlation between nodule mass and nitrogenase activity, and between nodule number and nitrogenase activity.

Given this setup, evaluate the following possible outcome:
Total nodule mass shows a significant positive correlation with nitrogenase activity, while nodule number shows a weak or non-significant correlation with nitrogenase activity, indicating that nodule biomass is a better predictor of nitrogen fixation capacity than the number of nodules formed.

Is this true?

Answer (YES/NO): NO